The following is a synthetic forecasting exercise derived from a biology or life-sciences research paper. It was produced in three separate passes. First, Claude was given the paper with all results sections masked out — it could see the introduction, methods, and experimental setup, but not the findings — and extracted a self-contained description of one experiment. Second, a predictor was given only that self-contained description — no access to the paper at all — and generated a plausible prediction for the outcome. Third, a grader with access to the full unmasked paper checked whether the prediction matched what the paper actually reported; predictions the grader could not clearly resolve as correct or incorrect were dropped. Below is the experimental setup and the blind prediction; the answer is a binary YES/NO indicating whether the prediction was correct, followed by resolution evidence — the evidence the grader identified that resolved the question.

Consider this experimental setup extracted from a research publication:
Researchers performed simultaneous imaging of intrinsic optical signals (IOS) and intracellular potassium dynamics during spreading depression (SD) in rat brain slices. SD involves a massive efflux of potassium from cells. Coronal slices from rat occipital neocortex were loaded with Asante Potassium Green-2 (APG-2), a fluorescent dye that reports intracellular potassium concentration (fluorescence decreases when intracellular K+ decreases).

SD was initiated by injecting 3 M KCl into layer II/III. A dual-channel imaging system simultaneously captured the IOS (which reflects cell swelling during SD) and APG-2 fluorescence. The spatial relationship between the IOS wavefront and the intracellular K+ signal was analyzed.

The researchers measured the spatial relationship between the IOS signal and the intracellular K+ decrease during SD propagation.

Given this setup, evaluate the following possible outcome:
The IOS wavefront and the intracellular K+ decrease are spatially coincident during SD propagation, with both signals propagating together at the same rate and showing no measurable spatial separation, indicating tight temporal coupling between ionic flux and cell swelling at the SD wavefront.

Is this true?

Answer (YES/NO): YES